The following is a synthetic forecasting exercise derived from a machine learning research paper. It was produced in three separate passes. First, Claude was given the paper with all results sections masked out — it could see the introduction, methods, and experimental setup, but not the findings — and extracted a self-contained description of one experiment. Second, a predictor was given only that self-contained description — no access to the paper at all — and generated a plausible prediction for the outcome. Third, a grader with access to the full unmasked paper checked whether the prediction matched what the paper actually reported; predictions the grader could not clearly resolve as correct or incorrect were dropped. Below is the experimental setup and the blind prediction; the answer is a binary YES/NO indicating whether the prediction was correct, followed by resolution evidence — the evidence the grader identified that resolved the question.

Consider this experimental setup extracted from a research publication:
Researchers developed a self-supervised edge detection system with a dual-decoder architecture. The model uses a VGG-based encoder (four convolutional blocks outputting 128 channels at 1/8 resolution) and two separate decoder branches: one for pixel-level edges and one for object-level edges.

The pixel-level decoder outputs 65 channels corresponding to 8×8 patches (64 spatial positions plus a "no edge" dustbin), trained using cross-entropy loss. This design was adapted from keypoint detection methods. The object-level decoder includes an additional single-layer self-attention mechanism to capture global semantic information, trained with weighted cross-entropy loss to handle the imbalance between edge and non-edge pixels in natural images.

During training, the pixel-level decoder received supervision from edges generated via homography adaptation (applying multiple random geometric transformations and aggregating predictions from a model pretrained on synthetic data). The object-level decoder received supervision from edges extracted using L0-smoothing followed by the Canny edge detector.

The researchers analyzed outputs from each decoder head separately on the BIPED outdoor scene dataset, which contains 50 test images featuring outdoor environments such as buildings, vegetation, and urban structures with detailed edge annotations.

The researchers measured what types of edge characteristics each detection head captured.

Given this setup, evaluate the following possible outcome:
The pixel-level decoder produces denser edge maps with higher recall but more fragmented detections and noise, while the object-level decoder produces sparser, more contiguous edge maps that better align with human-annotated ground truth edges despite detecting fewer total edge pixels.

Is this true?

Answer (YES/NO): NO